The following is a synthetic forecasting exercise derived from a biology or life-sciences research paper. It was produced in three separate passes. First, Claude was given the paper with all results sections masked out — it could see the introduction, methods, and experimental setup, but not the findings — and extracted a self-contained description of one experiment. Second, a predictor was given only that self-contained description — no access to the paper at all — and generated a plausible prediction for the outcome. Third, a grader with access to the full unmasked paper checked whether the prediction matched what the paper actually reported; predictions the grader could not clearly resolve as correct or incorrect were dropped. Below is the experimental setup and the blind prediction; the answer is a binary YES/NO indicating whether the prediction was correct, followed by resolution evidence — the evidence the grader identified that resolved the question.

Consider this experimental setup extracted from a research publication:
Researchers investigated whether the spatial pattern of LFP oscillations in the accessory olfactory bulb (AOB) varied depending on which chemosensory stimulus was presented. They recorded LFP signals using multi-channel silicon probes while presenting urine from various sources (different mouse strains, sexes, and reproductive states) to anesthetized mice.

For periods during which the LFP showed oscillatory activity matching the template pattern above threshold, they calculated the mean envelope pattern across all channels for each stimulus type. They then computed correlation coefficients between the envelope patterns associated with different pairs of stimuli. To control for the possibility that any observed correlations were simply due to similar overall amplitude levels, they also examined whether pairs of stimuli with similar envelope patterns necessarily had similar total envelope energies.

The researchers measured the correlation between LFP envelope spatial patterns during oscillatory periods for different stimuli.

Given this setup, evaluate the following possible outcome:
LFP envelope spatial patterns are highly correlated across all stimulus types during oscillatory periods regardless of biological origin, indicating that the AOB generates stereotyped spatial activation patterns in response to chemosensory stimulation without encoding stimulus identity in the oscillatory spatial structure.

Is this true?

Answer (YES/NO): NO